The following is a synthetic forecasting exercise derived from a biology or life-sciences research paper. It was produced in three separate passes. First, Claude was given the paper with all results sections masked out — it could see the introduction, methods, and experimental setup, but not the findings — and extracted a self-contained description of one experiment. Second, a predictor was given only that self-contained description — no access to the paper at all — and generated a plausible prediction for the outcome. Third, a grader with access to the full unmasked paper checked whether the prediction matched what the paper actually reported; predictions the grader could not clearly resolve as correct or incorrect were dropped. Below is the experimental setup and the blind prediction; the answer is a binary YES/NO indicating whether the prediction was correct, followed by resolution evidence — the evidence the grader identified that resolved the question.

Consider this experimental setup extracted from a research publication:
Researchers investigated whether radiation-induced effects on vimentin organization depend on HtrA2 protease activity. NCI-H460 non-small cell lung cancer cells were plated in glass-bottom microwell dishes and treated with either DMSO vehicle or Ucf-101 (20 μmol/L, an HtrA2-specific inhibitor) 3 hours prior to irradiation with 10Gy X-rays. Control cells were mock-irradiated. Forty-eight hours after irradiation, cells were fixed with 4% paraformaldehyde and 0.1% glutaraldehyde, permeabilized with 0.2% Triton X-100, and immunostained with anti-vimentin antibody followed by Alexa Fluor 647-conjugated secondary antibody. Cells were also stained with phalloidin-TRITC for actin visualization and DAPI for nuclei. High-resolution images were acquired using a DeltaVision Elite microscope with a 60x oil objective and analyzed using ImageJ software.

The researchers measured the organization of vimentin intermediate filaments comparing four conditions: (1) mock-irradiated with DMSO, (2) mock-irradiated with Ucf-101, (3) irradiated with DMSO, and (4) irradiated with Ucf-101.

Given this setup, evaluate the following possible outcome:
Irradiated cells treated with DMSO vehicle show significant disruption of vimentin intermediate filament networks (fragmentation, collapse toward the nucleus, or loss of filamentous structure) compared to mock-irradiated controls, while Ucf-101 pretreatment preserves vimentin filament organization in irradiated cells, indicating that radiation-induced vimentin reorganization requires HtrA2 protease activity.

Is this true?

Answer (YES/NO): YES